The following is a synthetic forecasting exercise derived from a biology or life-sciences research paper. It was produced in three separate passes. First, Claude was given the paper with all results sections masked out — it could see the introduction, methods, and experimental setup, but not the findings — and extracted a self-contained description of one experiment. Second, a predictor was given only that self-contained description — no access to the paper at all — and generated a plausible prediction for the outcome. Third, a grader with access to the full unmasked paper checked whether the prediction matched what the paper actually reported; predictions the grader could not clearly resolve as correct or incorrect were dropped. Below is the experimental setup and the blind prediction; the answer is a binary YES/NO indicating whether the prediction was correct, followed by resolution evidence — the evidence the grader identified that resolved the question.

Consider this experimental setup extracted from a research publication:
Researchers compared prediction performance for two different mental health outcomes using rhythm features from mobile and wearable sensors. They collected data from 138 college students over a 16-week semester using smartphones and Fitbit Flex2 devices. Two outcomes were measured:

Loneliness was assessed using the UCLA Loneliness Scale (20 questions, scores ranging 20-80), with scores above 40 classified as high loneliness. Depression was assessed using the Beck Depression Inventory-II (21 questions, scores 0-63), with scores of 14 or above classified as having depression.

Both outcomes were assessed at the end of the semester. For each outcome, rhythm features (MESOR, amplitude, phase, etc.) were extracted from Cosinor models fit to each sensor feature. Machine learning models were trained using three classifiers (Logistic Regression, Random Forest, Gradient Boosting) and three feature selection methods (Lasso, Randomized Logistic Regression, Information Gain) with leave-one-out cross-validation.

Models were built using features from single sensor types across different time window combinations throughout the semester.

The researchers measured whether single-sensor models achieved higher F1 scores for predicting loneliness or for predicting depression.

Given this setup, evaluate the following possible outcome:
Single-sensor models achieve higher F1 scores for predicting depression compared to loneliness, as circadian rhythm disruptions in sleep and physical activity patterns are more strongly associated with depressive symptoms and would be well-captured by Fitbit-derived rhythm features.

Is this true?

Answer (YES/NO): NO